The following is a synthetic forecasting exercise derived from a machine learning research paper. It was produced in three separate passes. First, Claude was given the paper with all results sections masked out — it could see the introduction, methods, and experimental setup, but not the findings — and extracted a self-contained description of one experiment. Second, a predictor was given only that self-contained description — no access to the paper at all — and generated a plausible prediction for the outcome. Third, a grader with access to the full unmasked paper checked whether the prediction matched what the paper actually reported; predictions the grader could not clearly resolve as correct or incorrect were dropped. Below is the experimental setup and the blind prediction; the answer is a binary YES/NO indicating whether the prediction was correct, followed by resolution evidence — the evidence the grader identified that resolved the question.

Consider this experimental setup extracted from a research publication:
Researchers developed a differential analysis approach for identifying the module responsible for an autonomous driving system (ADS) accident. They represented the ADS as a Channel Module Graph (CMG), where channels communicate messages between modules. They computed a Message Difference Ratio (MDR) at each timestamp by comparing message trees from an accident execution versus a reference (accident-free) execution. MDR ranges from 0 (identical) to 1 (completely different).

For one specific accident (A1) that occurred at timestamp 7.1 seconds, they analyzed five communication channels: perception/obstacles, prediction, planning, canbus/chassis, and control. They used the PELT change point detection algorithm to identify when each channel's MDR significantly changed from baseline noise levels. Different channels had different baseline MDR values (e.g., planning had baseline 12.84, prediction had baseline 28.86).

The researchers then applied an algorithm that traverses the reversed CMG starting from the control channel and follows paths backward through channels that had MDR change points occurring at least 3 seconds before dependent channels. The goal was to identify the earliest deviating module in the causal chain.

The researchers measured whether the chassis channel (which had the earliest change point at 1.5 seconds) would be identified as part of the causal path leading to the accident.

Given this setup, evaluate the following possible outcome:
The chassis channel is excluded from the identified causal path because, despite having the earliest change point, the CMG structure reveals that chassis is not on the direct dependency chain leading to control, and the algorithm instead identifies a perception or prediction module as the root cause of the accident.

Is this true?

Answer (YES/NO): YES